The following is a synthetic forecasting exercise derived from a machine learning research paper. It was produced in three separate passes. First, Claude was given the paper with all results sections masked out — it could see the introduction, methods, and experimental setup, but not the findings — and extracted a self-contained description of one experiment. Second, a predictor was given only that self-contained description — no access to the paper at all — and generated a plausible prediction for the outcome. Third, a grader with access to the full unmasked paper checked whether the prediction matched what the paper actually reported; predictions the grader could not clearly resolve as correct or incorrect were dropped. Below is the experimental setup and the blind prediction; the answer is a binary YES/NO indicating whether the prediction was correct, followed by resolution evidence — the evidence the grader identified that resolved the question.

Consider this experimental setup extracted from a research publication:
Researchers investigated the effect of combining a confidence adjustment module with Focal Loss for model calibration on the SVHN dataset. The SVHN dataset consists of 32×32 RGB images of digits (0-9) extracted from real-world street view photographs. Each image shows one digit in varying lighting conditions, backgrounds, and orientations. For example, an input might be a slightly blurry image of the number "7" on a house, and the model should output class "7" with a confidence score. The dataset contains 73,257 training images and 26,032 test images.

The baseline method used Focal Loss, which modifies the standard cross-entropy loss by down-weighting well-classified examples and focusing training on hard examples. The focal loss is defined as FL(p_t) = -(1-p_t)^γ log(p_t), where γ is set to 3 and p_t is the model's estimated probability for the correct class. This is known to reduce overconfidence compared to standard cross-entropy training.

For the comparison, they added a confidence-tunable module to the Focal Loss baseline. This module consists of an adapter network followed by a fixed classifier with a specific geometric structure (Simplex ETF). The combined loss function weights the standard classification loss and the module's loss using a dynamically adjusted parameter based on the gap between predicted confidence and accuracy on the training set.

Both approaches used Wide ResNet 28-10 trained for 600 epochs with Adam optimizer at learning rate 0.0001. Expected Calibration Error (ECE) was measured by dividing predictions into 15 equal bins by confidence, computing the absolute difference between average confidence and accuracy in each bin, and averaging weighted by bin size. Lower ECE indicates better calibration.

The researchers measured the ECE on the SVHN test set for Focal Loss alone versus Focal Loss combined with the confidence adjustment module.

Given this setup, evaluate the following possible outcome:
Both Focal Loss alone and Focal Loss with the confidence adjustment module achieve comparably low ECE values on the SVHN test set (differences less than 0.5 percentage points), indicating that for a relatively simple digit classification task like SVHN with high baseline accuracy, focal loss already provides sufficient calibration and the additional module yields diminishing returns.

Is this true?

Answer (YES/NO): NO